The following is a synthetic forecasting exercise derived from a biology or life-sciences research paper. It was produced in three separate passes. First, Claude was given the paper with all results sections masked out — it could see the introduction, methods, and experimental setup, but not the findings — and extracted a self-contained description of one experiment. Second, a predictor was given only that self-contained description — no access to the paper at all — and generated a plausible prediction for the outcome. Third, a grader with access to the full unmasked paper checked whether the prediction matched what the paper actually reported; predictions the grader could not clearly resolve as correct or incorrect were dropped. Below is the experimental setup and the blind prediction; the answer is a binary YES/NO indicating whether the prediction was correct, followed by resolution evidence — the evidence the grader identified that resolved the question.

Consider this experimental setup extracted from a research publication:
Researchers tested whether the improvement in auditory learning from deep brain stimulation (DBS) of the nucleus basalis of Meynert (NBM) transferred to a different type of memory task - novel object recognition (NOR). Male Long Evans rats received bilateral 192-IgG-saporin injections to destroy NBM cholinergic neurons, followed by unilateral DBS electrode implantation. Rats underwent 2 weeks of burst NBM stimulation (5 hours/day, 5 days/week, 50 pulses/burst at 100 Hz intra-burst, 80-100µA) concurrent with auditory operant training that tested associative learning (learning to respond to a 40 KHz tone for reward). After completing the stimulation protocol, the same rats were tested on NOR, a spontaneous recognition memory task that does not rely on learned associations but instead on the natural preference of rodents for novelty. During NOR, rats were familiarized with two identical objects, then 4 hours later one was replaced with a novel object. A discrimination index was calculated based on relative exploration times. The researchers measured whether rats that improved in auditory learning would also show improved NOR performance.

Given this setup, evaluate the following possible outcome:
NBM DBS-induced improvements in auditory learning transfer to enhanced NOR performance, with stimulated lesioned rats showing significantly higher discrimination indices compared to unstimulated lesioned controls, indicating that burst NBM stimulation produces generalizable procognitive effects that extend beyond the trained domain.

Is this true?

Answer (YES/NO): YES